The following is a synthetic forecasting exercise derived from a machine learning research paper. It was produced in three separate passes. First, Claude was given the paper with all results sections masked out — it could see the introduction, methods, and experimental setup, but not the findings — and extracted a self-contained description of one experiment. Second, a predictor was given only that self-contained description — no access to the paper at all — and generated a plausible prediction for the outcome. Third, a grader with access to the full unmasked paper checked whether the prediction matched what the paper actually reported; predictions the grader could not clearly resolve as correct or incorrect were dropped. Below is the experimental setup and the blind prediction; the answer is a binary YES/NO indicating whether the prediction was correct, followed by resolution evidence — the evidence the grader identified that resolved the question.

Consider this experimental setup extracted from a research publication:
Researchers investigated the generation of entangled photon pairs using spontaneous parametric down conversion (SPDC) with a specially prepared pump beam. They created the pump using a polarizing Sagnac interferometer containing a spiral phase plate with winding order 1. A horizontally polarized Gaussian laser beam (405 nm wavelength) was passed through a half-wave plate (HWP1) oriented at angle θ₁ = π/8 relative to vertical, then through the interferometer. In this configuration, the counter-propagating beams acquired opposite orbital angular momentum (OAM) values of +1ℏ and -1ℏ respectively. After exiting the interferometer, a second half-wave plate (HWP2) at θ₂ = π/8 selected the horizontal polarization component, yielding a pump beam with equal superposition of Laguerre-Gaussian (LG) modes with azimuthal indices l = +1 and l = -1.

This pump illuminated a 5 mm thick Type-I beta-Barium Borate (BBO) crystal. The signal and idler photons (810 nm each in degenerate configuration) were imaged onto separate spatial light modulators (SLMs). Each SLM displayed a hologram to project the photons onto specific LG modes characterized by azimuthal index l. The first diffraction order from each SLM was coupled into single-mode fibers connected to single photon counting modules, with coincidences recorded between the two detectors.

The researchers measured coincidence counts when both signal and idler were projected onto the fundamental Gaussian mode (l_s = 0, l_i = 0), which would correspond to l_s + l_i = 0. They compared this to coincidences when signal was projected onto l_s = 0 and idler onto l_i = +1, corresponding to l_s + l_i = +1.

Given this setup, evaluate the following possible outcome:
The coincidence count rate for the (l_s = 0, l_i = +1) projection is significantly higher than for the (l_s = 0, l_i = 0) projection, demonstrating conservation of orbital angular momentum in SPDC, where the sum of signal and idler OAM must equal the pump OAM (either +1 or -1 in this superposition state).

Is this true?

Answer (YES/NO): YES